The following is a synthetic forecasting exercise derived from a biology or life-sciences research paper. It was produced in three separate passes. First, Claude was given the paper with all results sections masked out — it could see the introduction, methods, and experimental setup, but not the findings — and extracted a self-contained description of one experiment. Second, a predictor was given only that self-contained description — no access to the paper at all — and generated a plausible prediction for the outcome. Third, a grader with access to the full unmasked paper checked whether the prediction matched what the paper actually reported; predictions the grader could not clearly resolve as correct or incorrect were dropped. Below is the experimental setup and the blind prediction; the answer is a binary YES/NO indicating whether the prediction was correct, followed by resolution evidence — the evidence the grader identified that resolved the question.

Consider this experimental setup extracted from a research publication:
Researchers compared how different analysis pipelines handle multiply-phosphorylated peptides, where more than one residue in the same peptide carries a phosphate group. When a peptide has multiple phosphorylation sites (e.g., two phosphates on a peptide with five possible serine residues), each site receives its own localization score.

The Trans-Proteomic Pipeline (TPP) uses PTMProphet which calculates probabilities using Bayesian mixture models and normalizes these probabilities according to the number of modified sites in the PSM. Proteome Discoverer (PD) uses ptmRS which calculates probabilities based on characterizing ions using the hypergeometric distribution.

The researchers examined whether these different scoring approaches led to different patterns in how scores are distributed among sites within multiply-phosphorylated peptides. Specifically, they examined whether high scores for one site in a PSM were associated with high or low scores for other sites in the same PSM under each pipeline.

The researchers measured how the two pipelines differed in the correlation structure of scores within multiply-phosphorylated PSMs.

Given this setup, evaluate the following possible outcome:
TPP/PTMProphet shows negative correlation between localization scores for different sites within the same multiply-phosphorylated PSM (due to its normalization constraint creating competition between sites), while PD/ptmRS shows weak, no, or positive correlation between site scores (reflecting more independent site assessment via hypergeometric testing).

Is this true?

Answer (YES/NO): NO